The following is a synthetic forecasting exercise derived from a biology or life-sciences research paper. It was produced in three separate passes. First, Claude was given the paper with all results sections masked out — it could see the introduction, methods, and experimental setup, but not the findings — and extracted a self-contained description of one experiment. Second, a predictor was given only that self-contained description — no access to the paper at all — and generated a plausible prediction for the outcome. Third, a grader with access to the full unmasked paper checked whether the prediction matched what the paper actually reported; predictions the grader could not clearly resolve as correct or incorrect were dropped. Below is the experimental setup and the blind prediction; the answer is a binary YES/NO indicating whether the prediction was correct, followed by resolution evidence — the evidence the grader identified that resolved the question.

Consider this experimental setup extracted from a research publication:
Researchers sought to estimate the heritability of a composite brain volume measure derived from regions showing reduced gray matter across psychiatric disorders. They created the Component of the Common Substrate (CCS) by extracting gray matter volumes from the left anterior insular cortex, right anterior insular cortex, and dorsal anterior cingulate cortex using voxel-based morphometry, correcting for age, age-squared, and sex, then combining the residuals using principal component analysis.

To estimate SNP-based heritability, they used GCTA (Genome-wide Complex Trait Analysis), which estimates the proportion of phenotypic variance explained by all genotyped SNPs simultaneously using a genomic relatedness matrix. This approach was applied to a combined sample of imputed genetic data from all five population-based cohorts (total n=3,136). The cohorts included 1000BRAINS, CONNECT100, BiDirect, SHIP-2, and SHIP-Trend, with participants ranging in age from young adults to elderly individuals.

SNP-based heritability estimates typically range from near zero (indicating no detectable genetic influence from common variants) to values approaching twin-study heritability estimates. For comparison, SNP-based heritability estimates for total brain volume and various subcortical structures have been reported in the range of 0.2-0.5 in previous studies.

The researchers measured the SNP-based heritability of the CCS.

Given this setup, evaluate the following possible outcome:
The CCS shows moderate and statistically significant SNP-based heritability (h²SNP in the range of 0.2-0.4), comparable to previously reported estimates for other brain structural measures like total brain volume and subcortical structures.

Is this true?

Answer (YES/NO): NO